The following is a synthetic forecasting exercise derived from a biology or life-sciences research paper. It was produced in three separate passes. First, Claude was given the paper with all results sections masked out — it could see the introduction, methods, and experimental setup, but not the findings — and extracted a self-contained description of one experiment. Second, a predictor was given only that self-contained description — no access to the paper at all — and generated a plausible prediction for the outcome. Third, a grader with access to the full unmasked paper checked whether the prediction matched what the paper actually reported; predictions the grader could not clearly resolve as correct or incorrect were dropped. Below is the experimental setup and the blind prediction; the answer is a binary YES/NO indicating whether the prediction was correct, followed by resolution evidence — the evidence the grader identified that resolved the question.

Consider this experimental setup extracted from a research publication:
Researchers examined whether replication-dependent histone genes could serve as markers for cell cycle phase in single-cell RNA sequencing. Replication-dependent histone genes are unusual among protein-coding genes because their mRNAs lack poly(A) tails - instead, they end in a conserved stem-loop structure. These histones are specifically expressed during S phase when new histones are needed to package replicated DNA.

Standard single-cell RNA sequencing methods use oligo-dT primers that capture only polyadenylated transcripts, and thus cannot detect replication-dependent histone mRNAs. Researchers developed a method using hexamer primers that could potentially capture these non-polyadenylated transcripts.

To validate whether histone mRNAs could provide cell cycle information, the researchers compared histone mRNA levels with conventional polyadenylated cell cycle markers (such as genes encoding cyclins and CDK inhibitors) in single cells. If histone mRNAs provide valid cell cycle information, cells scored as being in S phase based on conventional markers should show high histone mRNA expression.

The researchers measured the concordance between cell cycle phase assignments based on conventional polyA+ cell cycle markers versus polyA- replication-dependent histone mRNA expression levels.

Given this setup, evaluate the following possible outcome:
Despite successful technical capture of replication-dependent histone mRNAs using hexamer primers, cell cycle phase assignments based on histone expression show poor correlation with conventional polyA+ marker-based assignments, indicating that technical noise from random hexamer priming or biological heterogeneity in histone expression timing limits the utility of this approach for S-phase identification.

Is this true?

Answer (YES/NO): NO